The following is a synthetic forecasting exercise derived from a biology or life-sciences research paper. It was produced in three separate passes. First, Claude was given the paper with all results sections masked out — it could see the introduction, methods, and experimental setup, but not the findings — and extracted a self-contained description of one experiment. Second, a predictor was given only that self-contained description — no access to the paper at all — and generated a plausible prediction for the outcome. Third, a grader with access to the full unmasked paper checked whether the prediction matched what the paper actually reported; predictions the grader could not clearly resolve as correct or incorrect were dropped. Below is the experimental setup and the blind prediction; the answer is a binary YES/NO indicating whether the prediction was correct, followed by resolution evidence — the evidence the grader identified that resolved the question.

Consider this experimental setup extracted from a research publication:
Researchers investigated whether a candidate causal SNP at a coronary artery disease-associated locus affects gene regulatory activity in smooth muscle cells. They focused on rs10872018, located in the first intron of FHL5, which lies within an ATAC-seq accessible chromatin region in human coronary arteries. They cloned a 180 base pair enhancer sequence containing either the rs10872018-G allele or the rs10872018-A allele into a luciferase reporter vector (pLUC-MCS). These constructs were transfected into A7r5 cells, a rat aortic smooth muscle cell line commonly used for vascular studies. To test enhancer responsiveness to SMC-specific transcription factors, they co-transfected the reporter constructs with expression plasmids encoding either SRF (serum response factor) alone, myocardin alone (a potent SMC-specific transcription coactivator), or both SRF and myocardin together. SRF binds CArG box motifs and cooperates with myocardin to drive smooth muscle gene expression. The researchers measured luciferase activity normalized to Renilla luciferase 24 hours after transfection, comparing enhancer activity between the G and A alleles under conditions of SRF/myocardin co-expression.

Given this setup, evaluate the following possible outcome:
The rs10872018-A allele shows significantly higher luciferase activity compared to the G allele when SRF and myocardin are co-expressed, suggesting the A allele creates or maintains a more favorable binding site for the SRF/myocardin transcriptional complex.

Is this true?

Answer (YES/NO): NO